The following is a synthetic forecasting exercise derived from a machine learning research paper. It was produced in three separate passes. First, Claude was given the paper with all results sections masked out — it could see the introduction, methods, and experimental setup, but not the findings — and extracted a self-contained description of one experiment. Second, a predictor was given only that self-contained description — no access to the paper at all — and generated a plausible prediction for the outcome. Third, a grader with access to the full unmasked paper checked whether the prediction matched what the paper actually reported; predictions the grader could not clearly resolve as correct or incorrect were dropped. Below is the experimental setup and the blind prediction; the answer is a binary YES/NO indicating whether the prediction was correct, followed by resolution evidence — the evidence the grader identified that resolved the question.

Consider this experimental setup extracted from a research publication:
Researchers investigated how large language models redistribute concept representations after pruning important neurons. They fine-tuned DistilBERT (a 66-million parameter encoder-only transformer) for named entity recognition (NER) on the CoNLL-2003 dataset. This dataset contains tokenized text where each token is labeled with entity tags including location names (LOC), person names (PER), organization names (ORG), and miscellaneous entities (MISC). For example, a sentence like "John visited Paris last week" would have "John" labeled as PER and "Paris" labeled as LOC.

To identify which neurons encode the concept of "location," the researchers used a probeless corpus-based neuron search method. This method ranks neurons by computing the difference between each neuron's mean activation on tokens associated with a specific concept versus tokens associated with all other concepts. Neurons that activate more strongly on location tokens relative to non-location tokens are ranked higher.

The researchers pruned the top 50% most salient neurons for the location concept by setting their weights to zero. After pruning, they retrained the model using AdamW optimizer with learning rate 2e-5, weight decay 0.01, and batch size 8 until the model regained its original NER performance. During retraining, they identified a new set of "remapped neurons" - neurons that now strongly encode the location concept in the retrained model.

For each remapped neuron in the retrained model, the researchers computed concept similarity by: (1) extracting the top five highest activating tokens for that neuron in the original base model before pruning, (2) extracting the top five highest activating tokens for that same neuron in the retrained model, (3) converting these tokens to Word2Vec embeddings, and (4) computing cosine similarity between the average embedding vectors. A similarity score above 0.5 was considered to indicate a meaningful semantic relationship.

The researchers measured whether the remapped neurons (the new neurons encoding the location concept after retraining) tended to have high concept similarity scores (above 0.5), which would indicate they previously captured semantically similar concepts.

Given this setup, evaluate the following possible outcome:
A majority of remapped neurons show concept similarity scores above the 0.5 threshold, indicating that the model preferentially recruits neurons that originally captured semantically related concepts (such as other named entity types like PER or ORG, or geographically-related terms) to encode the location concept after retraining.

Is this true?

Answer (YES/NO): YES